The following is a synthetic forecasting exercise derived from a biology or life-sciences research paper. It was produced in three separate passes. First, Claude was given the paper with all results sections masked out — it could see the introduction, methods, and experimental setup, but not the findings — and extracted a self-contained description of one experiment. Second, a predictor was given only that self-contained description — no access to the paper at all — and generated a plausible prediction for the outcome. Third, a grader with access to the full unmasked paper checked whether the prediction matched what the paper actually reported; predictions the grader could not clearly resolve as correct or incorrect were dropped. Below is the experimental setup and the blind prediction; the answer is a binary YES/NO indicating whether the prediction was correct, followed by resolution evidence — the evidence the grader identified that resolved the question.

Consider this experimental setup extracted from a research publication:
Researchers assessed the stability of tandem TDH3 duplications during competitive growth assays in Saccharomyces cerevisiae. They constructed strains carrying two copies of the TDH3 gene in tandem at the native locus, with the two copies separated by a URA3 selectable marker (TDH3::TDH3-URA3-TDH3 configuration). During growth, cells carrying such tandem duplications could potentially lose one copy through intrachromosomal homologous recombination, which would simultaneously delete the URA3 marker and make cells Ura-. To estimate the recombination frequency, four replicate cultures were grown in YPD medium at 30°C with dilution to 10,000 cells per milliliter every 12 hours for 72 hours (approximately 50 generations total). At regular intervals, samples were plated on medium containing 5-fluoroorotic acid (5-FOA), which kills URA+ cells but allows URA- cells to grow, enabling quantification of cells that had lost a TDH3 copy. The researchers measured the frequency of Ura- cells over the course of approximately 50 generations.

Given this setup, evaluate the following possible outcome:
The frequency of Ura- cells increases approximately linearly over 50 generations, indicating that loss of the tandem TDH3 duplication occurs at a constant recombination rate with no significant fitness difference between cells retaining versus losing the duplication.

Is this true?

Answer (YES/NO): NO